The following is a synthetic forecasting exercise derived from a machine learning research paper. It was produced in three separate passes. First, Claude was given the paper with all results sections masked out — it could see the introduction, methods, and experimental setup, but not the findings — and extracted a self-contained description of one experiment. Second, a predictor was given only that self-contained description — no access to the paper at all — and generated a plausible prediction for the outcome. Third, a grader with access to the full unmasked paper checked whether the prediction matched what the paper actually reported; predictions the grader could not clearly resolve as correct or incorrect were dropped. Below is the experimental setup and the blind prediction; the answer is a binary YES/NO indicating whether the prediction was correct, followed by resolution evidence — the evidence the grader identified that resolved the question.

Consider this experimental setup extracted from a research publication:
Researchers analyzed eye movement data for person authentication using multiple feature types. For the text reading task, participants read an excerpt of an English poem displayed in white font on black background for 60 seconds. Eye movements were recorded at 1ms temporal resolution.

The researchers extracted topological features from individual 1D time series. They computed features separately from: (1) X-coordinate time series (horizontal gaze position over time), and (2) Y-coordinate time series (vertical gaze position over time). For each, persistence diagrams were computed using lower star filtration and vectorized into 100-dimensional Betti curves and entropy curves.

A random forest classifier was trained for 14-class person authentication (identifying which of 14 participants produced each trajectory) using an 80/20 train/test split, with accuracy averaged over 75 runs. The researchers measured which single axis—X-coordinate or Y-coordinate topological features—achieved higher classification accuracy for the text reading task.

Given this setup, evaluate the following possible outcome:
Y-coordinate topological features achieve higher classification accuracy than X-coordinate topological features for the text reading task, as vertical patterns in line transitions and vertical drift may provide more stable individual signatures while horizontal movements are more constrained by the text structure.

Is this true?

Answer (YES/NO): NO